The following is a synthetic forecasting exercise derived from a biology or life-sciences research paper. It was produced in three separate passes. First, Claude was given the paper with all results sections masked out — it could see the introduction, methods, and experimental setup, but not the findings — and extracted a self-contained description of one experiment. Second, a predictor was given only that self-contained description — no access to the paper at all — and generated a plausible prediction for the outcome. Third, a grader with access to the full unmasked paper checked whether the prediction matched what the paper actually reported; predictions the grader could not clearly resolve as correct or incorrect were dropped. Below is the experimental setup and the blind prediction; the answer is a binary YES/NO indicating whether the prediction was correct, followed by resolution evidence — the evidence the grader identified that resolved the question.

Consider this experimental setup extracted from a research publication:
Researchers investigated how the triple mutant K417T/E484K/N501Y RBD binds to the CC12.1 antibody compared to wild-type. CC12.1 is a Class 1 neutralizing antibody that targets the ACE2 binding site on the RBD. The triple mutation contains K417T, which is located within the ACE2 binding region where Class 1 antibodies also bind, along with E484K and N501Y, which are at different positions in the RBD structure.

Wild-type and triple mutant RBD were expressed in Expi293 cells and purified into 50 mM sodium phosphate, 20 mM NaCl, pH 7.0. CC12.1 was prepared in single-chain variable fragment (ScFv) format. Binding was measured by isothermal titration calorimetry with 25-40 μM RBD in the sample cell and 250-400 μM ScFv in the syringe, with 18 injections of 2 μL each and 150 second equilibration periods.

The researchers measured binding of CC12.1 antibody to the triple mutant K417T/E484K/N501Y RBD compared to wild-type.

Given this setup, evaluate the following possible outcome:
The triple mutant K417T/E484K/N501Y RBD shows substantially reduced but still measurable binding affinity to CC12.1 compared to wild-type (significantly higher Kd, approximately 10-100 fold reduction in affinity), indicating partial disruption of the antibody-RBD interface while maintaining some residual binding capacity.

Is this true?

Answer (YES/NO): YES